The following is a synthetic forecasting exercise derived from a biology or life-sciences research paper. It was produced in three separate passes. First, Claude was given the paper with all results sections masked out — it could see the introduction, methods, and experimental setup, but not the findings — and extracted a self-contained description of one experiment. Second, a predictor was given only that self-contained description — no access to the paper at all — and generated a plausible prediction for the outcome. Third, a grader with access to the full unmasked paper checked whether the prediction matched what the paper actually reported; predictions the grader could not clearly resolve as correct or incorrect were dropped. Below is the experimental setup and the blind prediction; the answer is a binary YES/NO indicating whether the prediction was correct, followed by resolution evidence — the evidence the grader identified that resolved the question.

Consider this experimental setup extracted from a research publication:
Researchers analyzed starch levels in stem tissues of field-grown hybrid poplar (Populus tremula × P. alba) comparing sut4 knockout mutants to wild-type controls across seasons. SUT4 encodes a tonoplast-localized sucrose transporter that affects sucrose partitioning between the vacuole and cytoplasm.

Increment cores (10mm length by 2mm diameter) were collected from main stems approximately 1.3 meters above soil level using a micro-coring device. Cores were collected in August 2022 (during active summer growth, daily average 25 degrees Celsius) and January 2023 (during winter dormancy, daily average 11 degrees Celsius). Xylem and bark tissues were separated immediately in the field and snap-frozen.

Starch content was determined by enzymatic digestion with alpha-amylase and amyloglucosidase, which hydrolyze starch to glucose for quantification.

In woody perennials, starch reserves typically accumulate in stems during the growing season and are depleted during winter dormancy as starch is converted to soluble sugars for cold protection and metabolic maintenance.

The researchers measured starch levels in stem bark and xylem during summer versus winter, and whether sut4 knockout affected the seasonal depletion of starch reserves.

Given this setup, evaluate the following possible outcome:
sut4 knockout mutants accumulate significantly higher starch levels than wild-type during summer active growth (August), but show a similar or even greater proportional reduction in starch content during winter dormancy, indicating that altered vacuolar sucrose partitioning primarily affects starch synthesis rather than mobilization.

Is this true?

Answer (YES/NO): NO